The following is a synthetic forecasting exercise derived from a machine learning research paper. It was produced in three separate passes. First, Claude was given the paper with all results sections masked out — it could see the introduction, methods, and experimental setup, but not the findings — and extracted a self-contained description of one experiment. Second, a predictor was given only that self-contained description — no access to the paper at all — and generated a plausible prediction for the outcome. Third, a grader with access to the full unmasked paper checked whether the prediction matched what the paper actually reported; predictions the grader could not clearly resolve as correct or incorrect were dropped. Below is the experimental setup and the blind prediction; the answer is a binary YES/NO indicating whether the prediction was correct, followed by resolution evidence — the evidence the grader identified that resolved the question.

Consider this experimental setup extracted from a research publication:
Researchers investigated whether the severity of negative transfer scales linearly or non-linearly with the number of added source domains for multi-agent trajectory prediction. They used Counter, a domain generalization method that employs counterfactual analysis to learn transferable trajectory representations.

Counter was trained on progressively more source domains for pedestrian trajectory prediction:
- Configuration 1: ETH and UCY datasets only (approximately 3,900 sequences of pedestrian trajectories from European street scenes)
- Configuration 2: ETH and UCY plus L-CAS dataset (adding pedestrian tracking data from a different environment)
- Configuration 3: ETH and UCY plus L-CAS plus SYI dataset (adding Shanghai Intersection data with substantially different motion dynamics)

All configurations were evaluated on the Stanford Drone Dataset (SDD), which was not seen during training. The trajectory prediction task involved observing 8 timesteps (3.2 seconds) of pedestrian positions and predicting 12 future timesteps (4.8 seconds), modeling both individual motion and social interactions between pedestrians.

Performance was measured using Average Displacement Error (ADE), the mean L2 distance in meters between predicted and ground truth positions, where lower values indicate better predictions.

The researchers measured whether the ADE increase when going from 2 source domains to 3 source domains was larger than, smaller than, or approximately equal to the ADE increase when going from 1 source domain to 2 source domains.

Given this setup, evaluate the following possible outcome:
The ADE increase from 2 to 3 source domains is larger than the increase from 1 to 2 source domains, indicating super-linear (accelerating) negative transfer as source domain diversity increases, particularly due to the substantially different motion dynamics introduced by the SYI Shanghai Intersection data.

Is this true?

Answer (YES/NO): YES